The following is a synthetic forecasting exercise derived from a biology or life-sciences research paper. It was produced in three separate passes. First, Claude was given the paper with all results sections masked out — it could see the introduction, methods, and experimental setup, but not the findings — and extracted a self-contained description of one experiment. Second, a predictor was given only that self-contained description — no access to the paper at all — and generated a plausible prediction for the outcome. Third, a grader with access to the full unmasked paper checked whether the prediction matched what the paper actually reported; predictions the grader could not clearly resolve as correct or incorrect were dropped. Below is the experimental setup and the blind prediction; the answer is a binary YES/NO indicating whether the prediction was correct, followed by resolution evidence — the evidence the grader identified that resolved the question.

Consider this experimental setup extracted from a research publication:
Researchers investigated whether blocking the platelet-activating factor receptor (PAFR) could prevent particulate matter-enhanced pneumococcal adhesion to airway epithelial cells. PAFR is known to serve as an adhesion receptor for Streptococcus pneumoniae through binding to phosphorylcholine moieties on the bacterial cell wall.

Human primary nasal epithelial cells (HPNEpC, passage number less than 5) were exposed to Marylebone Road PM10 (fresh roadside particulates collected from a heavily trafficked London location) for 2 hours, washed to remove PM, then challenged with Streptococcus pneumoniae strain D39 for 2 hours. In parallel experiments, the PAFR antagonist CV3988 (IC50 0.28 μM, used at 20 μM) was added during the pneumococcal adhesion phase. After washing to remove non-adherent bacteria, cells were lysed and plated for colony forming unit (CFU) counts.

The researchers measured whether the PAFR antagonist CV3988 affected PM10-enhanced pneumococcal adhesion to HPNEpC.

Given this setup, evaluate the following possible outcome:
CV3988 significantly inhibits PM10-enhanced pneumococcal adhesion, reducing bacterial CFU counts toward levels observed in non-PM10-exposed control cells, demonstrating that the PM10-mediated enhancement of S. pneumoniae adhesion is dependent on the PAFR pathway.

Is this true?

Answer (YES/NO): YES